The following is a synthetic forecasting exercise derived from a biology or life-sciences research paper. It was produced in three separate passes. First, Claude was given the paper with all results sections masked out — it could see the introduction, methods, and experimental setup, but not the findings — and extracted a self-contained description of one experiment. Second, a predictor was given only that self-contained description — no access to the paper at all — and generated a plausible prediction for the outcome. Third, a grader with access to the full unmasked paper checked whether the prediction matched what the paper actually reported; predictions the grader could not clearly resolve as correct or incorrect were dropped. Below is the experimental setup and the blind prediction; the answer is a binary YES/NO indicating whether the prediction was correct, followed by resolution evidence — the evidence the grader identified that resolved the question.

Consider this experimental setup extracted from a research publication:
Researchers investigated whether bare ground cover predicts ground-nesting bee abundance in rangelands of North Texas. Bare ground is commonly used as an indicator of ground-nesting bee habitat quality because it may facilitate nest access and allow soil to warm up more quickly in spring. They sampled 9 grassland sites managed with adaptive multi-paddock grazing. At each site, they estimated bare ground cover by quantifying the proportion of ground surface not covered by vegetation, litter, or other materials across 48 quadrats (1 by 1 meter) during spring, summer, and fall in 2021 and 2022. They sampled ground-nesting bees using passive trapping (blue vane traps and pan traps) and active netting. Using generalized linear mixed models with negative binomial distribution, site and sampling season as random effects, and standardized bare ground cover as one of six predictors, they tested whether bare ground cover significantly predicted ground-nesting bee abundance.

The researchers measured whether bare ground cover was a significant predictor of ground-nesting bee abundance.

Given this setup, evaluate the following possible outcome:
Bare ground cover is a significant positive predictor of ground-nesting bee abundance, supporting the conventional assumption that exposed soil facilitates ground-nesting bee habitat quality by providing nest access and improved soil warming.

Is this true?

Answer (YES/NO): NO